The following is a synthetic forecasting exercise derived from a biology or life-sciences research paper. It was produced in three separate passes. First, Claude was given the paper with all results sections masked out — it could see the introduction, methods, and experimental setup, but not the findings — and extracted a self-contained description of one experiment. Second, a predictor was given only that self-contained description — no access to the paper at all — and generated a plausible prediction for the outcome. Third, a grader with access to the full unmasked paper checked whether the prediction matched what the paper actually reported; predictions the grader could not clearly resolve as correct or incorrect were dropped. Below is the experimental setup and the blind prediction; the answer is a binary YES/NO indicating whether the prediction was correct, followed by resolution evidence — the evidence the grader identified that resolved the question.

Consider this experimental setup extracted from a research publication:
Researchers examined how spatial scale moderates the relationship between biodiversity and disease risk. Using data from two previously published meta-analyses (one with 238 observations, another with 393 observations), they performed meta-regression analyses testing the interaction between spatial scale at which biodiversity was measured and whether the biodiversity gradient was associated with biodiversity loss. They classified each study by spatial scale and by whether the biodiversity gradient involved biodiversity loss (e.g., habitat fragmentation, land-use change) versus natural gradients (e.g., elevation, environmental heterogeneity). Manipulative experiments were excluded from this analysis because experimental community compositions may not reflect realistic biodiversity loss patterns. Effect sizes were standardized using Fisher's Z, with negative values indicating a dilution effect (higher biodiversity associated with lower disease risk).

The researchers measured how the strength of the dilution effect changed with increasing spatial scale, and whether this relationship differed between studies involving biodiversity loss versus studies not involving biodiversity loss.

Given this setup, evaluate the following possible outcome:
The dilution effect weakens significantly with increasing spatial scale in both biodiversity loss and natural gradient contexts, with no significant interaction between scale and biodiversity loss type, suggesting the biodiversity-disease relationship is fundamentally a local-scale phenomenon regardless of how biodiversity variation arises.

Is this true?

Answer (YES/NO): NO